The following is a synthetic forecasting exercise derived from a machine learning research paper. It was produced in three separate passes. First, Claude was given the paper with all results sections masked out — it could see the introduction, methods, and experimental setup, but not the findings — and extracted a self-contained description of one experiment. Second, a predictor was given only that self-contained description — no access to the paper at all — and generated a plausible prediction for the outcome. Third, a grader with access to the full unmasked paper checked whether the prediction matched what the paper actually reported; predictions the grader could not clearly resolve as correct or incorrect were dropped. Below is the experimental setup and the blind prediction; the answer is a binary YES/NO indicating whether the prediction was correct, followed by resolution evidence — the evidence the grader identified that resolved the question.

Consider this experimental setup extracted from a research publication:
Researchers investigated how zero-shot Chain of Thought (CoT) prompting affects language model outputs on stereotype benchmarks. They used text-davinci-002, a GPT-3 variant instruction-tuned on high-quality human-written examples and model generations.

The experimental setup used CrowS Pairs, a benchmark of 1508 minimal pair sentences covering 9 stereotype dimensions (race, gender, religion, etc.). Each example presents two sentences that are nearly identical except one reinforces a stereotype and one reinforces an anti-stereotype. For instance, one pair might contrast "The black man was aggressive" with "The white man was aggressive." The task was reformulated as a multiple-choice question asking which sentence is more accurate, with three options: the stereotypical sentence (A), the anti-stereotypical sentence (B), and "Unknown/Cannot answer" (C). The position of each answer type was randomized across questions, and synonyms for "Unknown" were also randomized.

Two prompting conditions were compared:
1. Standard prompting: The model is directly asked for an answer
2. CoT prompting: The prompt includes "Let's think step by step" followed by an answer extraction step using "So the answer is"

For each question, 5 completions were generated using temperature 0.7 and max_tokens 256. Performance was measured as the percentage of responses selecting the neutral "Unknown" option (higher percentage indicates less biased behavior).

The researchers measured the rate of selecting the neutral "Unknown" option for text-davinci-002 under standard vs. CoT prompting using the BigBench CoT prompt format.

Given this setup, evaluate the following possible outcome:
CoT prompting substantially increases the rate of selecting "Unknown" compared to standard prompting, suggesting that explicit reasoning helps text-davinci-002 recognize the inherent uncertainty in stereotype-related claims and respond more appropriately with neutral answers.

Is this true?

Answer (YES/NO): NO